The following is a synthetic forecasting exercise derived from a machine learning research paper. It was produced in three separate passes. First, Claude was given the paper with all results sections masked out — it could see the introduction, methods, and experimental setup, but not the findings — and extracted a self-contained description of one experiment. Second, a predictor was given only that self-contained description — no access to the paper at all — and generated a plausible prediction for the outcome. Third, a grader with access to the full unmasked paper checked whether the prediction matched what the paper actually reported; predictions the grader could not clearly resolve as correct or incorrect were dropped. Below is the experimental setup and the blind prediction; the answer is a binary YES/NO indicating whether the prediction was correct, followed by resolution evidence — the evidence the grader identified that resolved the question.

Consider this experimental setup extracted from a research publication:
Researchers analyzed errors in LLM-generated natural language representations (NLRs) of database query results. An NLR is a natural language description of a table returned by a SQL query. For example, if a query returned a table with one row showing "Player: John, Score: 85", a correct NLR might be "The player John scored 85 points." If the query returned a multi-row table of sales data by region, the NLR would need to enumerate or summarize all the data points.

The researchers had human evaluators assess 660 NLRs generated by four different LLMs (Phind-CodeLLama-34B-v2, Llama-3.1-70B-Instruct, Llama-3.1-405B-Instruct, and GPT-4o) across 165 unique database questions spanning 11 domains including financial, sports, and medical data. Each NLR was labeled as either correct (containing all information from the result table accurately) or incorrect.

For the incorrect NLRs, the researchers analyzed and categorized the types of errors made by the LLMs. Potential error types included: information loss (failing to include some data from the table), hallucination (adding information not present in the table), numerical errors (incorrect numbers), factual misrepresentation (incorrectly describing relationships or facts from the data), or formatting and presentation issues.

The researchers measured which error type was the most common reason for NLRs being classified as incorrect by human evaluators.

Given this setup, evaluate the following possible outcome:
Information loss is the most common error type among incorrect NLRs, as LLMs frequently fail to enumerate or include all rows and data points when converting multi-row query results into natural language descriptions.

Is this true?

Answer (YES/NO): YES